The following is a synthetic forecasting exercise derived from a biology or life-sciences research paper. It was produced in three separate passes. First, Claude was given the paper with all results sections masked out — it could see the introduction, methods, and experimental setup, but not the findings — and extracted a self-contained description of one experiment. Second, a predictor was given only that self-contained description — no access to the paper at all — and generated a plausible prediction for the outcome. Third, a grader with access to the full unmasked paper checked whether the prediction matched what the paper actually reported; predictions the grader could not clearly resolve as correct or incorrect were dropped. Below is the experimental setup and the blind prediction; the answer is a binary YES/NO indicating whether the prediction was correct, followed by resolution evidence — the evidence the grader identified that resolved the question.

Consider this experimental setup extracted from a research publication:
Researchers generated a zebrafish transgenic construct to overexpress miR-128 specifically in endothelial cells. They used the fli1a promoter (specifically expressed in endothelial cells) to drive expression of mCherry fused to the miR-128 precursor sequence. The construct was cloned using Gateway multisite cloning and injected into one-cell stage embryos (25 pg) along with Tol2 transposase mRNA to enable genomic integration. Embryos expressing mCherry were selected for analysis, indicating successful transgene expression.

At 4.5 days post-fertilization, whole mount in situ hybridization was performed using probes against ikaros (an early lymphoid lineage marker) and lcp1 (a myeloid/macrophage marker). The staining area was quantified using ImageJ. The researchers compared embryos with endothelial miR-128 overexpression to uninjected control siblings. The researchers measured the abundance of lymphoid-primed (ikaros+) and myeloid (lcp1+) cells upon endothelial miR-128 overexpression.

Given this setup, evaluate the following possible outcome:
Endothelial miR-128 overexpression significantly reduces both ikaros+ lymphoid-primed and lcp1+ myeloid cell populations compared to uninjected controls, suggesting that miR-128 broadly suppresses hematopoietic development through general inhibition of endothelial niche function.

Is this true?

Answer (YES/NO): NO